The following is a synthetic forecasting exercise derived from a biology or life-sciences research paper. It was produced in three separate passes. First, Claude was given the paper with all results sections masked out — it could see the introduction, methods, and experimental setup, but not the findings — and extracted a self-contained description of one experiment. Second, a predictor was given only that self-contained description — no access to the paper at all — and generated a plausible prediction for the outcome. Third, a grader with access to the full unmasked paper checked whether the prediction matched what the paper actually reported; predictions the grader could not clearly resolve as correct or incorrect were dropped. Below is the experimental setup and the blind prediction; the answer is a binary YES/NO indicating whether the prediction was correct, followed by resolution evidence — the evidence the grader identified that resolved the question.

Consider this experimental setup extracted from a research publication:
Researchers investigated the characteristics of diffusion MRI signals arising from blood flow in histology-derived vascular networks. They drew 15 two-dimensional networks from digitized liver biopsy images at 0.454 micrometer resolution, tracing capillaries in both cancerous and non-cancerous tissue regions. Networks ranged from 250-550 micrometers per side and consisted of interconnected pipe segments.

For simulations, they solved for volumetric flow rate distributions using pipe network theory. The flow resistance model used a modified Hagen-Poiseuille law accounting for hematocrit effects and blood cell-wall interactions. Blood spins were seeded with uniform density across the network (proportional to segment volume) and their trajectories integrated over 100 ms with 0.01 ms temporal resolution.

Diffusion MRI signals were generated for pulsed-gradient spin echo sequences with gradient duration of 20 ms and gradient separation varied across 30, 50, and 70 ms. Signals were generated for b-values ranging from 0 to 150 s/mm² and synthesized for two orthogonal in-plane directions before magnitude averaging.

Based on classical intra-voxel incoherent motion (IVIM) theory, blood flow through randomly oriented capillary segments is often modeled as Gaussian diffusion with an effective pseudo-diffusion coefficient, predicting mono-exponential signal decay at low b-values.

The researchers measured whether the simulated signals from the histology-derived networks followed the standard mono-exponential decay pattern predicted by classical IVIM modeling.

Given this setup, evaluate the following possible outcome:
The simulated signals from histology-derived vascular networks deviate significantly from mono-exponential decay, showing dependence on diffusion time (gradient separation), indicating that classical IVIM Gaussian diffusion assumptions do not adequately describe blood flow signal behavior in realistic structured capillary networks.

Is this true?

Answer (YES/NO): YES